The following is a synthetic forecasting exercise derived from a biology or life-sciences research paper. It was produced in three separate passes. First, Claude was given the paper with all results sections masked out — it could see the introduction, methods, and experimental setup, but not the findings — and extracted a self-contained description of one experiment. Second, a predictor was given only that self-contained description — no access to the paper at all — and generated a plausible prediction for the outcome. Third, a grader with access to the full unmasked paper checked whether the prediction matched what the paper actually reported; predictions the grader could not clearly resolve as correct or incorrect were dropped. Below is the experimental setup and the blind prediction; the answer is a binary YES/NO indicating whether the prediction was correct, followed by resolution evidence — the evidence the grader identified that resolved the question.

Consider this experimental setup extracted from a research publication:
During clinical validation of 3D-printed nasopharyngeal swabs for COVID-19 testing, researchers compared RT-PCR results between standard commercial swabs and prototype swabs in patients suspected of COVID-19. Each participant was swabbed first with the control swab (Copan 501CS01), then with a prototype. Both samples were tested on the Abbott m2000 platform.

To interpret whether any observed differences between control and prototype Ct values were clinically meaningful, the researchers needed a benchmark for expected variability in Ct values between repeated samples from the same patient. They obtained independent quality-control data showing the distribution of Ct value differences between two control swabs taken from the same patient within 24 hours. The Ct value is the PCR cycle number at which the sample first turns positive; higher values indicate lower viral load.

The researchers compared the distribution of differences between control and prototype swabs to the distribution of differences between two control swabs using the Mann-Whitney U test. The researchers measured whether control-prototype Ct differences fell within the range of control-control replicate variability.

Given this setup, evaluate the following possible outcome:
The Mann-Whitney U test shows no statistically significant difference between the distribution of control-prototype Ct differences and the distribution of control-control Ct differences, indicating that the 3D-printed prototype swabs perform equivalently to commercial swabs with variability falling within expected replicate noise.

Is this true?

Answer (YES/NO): YES